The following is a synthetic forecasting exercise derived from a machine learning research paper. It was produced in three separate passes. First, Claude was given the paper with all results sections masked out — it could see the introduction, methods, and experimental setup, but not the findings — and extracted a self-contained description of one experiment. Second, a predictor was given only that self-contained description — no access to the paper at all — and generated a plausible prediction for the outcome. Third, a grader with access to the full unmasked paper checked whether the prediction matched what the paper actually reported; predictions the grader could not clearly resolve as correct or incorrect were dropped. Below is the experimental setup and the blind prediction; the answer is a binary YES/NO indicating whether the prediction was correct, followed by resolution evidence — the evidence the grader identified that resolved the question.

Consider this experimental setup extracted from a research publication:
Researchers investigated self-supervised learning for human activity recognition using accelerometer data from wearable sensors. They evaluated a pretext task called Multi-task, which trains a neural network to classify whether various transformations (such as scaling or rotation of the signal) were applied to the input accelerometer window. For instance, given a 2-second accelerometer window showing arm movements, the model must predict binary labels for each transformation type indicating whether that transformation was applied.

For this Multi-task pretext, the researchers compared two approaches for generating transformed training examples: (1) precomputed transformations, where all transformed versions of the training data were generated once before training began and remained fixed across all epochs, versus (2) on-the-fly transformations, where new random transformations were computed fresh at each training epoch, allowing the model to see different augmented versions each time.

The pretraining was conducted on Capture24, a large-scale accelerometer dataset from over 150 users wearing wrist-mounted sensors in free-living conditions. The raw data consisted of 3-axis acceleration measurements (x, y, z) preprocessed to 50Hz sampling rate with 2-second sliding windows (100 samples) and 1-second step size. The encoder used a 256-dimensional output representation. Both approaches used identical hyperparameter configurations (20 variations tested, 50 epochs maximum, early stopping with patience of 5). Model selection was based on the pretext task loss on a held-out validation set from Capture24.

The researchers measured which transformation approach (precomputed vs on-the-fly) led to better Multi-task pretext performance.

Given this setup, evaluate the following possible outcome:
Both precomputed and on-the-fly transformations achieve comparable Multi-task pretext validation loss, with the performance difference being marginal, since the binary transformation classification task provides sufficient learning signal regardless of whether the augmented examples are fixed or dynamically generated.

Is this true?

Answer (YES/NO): NO